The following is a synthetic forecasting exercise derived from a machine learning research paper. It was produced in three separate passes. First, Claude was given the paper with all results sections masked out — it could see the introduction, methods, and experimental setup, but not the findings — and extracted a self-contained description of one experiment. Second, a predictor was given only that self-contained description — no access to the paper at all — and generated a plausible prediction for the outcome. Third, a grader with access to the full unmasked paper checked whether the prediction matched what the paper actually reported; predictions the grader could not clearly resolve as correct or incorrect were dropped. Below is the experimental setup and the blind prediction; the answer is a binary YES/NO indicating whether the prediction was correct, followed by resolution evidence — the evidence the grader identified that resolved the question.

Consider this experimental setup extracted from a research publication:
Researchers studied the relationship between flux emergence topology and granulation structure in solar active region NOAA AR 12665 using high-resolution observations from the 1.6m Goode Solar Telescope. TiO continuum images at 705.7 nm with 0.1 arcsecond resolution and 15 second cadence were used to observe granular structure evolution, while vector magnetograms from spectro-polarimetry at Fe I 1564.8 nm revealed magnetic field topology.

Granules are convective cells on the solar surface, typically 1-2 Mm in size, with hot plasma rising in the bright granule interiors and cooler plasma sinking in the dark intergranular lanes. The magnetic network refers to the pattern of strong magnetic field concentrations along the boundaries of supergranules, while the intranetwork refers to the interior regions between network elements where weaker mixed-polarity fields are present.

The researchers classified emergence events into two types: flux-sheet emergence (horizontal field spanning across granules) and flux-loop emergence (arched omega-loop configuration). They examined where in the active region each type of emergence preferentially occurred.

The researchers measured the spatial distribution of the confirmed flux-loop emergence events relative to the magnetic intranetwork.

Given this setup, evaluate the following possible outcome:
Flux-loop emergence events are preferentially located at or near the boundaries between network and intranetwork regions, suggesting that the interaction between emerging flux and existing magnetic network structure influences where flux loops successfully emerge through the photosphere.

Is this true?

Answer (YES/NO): NO